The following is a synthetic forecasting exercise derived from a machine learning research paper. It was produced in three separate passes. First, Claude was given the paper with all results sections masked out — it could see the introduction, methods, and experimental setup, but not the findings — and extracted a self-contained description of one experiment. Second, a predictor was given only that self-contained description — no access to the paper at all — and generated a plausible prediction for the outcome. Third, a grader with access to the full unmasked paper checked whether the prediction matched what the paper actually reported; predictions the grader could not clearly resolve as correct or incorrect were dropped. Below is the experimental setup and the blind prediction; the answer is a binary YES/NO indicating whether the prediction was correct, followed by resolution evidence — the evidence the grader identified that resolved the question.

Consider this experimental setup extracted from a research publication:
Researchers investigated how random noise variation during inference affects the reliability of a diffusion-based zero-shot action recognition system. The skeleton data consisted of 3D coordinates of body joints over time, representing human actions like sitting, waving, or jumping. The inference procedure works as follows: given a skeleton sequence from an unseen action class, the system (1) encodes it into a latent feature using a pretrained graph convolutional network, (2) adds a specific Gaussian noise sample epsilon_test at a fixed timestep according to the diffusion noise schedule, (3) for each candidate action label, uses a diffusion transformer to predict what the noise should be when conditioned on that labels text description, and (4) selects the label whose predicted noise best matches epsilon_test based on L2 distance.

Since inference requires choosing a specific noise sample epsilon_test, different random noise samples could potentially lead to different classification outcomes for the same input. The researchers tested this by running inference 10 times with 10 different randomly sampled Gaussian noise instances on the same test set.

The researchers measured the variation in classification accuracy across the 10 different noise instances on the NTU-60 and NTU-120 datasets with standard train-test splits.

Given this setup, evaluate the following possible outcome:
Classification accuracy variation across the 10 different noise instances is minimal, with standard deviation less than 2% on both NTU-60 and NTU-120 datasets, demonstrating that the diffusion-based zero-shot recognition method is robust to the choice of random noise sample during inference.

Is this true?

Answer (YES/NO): NO